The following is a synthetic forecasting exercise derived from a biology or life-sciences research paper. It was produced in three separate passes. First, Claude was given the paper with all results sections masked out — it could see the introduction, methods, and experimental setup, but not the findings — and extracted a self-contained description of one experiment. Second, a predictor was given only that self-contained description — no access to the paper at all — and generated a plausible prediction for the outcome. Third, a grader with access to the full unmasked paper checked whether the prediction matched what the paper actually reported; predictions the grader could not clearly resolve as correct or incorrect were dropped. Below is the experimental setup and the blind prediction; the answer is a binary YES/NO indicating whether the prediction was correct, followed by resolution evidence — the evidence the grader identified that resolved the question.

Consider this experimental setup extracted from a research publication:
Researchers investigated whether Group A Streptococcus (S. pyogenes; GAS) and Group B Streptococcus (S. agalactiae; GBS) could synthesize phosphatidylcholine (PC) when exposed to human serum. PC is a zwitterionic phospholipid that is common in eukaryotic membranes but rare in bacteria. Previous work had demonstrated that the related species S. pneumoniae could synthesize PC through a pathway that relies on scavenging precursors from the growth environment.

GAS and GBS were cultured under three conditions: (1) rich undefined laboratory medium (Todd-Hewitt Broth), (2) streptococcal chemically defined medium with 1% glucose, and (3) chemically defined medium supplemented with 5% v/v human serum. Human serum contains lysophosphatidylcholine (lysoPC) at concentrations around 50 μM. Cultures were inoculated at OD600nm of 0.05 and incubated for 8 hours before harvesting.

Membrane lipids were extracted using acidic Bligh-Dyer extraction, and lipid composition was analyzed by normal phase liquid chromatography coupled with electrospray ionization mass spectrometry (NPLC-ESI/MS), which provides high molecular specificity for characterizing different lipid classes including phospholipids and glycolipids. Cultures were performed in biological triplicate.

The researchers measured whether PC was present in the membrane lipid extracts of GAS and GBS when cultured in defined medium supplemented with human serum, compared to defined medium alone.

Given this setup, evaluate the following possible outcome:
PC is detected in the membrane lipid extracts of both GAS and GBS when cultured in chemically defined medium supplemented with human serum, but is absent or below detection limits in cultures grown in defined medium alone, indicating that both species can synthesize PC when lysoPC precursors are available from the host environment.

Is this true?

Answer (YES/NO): YES